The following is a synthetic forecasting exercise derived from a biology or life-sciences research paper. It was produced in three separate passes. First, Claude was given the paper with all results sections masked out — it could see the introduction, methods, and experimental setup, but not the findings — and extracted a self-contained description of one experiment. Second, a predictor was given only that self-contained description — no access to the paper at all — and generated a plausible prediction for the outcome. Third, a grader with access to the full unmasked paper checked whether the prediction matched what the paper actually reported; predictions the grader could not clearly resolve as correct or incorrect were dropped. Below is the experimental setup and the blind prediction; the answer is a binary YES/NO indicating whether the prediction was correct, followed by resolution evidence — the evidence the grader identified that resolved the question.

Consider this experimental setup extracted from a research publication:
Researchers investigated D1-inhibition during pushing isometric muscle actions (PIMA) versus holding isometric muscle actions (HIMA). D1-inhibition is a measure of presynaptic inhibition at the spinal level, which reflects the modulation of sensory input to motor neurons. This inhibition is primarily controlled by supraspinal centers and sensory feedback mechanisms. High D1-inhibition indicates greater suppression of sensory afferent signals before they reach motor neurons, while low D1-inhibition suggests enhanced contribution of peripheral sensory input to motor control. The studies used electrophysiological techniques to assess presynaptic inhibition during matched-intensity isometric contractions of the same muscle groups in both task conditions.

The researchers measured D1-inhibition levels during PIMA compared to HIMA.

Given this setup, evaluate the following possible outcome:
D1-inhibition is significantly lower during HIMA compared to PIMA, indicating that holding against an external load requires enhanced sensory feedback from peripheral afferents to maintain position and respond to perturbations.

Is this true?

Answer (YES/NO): YES